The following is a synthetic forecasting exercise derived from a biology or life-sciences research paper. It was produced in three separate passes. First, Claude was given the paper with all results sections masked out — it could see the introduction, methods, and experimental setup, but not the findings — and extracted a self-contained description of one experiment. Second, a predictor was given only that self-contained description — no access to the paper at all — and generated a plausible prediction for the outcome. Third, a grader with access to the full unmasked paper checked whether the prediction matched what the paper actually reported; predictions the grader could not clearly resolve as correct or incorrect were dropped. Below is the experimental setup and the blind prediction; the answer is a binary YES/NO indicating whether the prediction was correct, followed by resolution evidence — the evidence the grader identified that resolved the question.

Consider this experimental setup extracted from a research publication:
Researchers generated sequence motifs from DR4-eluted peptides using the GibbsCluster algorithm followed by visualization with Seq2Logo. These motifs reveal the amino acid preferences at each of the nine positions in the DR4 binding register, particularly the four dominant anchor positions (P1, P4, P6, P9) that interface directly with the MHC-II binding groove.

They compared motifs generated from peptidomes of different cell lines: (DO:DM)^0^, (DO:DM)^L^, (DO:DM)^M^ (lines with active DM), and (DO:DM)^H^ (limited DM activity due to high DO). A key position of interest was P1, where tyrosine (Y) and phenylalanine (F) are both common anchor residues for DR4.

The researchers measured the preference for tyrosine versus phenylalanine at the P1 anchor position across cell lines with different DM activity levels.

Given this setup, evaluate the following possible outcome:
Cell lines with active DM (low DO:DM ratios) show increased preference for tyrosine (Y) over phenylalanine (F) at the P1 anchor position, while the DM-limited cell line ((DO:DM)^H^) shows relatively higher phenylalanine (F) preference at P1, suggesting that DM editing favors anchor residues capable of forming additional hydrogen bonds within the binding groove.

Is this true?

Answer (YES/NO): YES